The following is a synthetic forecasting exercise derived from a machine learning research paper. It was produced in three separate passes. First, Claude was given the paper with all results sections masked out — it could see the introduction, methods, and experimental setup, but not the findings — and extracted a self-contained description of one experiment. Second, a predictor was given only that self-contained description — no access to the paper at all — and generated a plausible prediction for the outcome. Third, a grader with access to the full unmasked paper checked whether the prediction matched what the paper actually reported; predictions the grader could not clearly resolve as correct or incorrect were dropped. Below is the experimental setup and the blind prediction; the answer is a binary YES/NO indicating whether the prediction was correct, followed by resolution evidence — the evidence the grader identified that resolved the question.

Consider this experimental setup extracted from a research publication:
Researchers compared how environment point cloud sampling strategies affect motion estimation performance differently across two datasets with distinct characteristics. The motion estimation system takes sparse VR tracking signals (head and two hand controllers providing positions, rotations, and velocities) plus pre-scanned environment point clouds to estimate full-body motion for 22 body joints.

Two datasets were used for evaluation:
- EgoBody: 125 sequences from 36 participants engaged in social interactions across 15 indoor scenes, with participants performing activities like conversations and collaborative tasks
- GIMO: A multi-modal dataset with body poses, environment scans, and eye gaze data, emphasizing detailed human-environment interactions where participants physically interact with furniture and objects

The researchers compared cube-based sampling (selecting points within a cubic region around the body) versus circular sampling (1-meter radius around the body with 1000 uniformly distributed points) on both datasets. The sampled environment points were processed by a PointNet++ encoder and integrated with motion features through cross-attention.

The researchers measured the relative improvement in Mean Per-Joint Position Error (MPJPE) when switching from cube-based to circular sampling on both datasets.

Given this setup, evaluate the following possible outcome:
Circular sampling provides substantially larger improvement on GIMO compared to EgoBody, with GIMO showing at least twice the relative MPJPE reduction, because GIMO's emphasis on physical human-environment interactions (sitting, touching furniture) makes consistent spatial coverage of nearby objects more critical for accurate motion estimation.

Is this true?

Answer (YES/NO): YES